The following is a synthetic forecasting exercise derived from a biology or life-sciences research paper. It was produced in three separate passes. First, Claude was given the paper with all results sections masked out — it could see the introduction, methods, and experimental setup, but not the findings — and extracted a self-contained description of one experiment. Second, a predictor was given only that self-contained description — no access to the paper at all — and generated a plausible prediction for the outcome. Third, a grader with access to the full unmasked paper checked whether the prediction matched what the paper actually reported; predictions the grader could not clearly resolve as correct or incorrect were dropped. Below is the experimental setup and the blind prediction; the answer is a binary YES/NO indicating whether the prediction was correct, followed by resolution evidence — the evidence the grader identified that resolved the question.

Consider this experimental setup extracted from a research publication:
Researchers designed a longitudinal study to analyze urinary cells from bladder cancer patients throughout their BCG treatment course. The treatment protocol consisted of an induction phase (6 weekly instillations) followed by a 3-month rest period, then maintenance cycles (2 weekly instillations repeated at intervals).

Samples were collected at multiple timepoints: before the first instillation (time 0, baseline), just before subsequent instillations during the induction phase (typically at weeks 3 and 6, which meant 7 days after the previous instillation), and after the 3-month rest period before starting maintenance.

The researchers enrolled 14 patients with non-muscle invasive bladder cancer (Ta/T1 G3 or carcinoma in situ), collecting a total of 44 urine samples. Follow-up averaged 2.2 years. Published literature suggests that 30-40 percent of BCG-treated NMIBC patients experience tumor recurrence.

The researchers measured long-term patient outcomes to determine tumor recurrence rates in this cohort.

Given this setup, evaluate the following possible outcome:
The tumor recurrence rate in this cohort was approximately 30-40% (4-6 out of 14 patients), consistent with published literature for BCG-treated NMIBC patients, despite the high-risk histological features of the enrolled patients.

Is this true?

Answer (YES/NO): NO